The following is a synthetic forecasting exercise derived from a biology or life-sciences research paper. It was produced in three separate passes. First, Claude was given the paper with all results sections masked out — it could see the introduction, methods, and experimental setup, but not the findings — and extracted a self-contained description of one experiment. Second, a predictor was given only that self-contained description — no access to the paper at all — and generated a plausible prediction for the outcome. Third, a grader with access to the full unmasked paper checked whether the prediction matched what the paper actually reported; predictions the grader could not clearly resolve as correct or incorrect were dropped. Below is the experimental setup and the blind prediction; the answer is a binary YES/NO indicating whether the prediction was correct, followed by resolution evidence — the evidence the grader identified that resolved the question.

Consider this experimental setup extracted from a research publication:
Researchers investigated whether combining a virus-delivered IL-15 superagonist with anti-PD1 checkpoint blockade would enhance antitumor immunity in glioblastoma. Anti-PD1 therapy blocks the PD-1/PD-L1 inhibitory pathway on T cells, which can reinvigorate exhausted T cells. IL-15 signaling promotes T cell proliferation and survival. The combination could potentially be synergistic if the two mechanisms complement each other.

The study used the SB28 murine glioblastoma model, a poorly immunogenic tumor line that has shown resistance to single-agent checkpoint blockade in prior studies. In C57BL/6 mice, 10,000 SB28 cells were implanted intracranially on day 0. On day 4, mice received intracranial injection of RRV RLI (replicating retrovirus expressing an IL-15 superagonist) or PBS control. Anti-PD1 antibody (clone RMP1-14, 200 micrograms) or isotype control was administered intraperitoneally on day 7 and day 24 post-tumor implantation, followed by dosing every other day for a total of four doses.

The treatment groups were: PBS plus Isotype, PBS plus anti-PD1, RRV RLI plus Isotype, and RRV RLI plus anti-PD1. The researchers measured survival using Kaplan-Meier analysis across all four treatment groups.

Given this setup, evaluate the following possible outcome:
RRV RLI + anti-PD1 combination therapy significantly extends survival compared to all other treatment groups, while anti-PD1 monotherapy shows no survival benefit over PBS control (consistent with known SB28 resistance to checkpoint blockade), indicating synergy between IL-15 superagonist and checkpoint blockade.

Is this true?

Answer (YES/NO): NO